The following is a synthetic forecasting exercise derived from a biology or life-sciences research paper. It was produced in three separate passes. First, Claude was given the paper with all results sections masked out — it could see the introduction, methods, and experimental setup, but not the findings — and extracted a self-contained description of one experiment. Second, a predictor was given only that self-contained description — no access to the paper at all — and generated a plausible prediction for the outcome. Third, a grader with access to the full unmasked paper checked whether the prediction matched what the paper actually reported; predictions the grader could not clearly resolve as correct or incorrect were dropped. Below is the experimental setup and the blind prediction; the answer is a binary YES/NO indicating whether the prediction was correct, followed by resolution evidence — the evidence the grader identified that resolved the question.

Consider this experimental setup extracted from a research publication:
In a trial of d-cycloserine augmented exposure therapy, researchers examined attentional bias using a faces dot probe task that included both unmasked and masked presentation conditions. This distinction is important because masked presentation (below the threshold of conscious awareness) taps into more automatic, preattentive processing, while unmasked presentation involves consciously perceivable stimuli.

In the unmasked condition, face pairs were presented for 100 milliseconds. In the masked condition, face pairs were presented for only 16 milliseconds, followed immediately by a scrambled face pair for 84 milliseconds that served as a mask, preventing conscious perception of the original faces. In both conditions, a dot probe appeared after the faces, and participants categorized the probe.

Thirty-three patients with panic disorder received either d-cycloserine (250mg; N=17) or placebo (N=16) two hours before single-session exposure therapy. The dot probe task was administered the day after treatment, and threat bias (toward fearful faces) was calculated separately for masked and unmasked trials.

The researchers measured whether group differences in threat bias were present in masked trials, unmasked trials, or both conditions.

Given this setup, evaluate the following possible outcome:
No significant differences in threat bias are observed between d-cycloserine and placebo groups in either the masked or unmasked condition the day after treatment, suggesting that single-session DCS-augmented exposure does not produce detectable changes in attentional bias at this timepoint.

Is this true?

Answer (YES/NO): NO